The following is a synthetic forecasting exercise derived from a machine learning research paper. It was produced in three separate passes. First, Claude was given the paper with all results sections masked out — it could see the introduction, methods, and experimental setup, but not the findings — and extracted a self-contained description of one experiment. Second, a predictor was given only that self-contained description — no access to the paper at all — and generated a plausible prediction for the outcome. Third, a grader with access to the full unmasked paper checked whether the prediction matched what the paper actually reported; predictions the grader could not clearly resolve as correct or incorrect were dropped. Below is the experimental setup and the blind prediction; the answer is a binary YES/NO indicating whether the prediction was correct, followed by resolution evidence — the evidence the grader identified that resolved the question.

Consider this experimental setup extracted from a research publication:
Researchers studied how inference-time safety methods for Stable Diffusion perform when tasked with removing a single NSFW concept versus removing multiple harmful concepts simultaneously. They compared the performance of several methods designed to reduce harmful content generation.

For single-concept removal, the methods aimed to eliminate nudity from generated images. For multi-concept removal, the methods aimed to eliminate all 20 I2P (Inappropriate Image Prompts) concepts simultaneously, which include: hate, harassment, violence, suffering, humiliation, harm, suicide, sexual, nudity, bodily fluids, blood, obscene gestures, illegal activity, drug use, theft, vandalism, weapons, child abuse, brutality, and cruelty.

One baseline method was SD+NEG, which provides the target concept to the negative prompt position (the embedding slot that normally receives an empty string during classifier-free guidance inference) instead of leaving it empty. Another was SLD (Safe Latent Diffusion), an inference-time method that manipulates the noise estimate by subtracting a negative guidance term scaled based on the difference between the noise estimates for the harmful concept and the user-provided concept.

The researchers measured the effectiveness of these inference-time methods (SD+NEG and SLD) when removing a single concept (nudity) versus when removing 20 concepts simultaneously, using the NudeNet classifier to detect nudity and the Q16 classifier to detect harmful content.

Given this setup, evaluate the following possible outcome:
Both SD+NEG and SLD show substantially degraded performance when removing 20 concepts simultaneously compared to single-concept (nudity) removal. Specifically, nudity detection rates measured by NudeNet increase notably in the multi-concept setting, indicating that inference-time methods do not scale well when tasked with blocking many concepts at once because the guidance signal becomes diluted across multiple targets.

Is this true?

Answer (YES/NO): YES